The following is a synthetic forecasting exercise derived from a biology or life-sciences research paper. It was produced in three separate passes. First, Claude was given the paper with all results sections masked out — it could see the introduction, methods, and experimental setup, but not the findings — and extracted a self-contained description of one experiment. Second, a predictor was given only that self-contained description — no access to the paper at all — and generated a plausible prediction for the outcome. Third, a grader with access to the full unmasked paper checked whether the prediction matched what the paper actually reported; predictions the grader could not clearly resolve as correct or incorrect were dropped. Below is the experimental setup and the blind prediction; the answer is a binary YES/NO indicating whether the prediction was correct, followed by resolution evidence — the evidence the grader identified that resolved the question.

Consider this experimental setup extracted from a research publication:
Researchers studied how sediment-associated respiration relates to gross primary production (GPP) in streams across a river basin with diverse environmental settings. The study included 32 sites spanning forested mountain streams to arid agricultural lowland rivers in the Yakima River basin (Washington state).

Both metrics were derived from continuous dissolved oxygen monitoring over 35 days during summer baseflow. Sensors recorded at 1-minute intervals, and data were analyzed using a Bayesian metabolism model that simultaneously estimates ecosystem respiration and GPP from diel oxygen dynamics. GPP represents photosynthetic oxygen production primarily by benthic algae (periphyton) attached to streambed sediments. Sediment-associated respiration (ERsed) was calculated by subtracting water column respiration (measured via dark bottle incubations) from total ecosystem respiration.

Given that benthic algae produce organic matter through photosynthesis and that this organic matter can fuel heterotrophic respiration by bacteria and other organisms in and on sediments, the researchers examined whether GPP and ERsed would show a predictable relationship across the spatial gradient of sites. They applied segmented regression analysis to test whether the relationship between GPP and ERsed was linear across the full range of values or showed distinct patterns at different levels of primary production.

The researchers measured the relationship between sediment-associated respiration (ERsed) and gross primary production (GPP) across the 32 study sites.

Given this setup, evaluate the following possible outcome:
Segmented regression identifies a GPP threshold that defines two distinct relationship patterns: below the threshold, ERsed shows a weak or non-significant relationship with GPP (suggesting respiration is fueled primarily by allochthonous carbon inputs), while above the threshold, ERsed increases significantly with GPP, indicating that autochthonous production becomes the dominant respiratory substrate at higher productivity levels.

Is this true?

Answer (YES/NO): YES